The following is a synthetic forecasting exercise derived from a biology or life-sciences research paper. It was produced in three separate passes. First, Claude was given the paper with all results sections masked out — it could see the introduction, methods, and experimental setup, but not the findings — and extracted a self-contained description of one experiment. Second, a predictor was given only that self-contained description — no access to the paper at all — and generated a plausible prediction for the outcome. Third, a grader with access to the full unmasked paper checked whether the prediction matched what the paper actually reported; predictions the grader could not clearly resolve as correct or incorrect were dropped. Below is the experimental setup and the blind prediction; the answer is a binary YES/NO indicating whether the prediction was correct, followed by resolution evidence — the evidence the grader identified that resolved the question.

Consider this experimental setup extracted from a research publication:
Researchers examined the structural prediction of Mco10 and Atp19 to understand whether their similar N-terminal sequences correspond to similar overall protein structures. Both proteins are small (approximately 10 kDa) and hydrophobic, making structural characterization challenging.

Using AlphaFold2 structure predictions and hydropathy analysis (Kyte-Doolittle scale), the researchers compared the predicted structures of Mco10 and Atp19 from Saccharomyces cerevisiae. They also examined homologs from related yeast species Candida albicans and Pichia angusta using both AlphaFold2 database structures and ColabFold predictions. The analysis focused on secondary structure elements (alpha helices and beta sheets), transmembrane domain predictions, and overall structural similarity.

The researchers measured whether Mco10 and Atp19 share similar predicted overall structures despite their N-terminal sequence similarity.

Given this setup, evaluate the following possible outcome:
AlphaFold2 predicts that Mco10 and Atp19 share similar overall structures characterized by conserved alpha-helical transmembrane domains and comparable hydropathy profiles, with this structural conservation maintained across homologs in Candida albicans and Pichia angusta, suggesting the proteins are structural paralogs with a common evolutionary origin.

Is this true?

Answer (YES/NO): NO